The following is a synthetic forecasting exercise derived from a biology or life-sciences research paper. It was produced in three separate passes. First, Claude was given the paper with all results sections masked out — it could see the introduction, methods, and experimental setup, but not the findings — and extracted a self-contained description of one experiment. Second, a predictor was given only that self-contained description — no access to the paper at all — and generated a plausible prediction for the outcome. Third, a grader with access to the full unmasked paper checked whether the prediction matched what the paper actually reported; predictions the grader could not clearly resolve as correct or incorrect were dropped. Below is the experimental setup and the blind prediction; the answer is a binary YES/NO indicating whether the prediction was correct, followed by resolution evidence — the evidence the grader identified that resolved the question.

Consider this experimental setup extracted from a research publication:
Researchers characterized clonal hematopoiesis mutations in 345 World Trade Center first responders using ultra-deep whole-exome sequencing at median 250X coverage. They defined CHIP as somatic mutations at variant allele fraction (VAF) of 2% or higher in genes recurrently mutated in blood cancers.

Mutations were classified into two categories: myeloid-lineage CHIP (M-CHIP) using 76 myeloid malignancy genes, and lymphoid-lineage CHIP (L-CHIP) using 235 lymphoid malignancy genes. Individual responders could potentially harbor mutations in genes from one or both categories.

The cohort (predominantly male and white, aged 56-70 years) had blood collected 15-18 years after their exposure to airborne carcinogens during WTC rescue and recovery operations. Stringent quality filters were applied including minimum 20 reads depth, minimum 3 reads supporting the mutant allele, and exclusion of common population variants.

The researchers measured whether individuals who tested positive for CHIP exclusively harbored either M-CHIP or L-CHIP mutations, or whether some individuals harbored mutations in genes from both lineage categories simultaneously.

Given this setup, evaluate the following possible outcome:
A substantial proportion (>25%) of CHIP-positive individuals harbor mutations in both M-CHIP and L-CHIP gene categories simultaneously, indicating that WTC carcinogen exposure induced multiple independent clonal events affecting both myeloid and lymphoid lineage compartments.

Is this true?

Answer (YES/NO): NO